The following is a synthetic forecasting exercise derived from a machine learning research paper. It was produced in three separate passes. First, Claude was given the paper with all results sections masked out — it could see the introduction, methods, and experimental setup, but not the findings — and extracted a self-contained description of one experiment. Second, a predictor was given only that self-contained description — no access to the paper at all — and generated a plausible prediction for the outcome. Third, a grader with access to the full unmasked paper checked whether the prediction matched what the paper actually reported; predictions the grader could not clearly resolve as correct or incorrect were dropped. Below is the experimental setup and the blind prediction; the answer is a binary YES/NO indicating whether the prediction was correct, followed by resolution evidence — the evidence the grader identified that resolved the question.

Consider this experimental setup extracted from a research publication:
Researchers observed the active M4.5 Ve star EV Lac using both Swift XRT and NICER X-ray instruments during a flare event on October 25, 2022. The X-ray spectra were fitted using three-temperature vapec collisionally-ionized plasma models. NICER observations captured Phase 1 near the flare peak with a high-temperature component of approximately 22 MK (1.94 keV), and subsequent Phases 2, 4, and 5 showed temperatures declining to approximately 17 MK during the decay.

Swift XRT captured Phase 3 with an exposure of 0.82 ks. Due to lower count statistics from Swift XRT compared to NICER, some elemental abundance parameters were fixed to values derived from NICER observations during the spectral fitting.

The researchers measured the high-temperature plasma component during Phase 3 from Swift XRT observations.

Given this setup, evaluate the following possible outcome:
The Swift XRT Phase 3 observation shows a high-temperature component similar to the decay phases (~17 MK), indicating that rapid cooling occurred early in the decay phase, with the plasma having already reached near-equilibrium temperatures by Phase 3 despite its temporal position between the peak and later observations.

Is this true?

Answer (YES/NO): NO